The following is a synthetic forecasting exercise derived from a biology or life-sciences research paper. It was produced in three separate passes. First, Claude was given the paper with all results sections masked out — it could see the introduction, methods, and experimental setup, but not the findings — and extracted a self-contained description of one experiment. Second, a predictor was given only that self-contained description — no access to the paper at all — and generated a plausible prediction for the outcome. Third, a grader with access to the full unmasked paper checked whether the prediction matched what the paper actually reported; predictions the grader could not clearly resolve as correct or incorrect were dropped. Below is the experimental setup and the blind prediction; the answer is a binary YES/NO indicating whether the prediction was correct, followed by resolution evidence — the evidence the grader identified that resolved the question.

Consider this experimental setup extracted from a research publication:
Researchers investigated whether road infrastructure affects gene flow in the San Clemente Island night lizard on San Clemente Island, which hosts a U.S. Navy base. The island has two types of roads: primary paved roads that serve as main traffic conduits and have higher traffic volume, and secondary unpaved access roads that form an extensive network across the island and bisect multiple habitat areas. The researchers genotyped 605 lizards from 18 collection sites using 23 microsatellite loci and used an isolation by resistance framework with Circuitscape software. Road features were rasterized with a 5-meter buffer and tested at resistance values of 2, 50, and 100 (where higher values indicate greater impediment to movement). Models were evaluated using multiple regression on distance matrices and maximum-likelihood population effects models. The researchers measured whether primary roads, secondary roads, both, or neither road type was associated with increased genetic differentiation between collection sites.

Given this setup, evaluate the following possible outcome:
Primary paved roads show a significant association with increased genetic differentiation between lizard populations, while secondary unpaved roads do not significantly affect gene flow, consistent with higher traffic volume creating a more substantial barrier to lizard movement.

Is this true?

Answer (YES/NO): NO